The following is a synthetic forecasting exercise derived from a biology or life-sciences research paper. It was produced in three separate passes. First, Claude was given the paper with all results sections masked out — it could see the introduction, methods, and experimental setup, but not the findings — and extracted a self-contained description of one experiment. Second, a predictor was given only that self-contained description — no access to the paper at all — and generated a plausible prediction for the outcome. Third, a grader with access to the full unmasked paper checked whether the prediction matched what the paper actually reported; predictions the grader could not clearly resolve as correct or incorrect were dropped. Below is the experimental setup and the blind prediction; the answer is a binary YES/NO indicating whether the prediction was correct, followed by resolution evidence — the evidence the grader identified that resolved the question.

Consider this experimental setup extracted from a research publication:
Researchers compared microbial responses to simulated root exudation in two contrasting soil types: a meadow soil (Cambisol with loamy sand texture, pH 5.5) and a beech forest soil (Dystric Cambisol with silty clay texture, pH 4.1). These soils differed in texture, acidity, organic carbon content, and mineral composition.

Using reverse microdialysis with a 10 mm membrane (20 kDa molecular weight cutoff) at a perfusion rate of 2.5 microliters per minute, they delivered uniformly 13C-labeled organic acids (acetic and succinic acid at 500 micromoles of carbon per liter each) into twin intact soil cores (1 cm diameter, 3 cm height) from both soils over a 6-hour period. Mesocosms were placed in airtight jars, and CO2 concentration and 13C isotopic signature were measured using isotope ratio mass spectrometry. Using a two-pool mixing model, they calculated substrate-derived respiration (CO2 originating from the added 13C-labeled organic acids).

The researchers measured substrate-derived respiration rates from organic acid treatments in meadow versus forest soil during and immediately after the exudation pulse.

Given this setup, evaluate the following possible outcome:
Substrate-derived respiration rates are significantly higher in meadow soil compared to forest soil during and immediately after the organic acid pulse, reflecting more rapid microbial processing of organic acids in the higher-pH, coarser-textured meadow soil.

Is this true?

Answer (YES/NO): NO